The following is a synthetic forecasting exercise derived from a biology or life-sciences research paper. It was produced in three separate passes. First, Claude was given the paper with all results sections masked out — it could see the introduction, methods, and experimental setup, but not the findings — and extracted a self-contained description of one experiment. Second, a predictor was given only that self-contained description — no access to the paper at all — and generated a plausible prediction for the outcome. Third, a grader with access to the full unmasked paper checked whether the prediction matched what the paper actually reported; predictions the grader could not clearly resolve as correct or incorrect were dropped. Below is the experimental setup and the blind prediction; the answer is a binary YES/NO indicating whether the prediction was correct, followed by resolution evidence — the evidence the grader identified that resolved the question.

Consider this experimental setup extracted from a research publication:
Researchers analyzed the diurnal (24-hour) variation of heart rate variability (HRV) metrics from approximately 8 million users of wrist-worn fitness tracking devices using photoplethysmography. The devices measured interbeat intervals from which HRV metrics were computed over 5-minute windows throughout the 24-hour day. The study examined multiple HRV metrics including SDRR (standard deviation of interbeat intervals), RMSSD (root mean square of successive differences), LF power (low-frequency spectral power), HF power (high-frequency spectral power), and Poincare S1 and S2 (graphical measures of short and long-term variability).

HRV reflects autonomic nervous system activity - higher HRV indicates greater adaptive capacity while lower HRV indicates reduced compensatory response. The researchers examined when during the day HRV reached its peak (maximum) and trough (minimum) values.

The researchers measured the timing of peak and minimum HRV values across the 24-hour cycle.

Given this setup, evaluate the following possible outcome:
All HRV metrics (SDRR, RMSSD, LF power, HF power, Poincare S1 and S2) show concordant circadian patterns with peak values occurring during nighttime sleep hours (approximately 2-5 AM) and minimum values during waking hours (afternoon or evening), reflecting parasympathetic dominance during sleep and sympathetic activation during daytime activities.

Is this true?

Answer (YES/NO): NO